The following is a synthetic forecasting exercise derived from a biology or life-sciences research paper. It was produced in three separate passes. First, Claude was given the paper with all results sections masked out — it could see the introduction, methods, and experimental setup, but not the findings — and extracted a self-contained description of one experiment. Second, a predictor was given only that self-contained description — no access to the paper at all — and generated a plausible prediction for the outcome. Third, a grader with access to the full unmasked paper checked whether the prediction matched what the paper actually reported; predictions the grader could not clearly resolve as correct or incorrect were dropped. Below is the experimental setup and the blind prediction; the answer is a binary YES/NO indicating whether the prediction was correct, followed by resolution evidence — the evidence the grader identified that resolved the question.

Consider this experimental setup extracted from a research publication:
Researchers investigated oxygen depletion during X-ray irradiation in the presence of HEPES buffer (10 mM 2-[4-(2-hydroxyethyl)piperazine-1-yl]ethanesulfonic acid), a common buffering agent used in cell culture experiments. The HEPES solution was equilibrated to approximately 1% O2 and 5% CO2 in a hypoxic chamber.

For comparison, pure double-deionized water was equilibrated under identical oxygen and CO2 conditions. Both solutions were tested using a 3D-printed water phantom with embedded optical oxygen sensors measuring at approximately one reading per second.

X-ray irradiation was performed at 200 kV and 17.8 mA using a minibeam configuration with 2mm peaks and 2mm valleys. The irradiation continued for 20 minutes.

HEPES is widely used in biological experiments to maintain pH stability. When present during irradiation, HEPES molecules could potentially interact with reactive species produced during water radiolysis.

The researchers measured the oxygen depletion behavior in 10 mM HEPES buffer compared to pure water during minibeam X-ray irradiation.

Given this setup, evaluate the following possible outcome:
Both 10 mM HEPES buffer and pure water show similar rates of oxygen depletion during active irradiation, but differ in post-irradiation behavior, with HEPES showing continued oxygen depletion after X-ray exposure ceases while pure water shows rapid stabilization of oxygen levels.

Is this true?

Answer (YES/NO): NO